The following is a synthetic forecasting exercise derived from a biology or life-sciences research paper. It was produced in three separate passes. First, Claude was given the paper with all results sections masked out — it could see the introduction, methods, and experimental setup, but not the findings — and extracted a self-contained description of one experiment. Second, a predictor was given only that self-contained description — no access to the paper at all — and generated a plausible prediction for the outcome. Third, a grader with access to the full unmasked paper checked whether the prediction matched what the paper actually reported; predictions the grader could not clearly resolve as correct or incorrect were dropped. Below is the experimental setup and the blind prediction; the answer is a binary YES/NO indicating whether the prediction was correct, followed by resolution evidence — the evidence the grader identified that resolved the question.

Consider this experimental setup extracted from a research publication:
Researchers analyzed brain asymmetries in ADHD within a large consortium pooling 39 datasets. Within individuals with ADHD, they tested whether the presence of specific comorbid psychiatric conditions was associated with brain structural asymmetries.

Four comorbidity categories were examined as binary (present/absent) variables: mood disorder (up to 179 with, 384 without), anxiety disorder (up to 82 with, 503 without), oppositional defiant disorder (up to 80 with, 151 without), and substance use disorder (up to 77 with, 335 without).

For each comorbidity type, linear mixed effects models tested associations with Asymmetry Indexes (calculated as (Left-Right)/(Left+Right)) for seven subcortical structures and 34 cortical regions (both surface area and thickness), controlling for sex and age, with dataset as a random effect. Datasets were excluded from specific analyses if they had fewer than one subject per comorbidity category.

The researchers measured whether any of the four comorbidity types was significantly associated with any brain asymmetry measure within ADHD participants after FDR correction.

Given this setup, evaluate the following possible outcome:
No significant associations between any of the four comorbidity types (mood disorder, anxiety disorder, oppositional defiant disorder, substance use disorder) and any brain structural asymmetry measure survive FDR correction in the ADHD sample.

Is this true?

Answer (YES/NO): NO